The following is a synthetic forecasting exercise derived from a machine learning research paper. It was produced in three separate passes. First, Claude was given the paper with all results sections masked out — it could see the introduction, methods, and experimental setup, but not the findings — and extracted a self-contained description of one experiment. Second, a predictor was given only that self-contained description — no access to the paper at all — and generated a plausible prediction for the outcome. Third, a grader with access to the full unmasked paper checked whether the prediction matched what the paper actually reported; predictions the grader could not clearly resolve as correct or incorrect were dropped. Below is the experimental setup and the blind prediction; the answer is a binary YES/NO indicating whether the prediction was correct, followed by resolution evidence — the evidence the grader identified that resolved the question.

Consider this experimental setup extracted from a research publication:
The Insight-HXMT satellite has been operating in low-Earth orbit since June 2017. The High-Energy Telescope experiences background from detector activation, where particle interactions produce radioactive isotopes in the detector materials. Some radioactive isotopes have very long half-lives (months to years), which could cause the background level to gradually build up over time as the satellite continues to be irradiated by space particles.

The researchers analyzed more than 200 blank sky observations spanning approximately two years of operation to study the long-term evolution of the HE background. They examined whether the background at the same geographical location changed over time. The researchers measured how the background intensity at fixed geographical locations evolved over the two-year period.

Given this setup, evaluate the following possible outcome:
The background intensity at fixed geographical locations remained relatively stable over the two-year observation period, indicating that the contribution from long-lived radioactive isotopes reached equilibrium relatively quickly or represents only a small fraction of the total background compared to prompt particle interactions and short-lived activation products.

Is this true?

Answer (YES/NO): NO